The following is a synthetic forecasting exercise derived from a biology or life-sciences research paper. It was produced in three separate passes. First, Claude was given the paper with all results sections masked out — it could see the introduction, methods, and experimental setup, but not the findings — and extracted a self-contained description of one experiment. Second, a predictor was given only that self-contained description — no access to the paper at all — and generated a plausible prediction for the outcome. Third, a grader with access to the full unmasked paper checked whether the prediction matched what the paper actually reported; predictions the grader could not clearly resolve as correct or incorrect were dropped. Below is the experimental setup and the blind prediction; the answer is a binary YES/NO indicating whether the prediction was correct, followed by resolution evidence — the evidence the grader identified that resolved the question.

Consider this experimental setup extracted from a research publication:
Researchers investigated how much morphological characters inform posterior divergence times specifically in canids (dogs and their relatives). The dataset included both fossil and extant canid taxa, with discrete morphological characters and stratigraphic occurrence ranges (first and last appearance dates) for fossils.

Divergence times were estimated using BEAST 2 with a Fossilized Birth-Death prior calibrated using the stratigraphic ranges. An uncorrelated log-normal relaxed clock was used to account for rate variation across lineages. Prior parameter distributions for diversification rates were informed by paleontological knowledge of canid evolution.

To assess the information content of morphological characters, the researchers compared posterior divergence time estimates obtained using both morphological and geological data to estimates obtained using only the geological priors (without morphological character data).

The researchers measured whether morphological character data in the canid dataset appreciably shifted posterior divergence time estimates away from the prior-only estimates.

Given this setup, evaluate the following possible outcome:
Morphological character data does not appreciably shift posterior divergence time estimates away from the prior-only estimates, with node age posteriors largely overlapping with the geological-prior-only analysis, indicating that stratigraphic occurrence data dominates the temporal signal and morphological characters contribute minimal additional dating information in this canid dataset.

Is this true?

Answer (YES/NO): YES